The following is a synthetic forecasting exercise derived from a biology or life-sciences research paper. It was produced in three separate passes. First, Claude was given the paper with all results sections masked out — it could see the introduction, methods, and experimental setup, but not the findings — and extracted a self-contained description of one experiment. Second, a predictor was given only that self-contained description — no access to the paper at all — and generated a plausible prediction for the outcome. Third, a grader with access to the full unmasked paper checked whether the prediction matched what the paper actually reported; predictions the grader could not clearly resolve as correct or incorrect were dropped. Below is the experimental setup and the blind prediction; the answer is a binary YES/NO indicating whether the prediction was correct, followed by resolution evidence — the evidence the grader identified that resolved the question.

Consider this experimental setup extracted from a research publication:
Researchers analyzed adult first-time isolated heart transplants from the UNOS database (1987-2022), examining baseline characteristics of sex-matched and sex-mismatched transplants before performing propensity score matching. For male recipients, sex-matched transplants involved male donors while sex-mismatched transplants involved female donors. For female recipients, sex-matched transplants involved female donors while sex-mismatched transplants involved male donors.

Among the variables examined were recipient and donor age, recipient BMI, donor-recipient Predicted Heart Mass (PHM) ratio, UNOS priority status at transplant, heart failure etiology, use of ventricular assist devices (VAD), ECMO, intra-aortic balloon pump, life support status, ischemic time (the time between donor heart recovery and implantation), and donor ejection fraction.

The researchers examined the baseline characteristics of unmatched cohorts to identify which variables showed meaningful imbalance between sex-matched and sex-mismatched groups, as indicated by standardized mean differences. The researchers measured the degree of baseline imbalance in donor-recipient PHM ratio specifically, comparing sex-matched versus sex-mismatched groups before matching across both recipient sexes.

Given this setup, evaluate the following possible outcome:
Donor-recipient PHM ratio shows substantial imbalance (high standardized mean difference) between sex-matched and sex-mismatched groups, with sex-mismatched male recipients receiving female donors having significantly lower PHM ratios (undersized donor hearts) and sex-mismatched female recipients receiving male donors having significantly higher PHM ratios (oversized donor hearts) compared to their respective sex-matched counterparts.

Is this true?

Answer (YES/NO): YES